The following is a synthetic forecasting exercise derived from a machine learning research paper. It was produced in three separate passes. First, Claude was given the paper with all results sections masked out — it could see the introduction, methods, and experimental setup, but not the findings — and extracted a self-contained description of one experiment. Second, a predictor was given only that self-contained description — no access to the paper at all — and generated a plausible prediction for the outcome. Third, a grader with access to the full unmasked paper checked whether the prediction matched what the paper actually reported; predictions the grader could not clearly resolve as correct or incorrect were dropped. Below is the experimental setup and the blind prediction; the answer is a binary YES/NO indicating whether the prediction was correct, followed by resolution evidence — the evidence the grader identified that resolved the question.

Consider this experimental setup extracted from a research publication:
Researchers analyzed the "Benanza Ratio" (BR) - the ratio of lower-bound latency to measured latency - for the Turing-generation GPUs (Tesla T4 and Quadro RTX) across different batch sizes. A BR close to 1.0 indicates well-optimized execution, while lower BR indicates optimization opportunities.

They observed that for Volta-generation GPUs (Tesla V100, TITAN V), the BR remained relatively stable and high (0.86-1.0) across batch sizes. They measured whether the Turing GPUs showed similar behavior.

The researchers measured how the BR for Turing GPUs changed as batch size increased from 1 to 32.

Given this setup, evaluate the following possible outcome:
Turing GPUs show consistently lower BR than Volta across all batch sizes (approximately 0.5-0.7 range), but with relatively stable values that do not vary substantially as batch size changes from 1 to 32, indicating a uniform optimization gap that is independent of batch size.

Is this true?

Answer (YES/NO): NO